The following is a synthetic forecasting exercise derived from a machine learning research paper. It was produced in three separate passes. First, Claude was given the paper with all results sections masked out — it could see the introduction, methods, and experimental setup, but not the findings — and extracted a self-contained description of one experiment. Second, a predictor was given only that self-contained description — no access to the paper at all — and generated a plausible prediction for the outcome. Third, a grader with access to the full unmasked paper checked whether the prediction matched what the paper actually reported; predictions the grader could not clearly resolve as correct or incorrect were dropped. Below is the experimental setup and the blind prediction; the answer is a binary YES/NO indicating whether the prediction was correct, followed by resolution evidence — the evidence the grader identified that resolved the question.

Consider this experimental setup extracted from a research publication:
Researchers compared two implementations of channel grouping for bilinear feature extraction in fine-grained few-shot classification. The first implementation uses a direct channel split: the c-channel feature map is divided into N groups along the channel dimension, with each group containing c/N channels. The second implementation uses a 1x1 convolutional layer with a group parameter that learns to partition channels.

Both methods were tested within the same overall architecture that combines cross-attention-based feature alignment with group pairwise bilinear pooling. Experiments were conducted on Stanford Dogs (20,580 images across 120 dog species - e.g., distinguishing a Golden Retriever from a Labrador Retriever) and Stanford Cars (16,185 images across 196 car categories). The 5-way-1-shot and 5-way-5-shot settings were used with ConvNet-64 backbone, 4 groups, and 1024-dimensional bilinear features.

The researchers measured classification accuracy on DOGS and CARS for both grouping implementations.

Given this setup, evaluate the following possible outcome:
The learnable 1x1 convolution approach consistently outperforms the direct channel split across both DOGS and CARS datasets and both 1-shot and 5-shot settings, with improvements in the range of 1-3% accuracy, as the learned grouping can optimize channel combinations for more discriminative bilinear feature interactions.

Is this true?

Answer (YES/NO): NO